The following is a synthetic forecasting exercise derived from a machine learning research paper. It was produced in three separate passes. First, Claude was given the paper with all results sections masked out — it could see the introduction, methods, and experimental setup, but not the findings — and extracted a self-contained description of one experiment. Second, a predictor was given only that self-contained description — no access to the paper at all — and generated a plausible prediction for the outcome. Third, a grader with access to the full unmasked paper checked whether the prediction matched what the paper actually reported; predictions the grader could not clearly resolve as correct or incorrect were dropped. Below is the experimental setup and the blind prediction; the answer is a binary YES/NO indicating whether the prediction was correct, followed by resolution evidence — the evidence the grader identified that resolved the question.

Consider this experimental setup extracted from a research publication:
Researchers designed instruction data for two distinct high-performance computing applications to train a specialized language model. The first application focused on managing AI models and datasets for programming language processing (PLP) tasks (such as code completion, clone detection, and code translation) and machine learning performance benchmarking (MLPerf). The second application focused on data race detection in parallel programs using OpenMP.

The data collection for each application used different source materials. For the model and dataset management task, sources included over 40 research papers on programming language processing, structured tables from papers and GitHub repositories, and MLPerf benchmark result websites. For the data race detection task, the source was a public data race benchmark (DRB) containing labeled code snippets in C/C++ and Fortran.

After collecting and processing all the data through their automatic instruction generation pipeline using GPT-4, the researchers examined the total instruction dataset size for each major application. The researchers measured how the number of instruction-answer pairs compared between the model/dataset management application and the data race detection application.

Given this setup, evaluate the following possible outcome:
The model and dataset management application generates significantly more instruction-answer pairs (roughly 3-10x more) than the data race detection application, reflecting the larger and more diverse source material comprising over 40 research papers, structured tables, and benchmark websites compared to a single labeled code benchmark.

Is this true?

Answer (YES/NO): NO